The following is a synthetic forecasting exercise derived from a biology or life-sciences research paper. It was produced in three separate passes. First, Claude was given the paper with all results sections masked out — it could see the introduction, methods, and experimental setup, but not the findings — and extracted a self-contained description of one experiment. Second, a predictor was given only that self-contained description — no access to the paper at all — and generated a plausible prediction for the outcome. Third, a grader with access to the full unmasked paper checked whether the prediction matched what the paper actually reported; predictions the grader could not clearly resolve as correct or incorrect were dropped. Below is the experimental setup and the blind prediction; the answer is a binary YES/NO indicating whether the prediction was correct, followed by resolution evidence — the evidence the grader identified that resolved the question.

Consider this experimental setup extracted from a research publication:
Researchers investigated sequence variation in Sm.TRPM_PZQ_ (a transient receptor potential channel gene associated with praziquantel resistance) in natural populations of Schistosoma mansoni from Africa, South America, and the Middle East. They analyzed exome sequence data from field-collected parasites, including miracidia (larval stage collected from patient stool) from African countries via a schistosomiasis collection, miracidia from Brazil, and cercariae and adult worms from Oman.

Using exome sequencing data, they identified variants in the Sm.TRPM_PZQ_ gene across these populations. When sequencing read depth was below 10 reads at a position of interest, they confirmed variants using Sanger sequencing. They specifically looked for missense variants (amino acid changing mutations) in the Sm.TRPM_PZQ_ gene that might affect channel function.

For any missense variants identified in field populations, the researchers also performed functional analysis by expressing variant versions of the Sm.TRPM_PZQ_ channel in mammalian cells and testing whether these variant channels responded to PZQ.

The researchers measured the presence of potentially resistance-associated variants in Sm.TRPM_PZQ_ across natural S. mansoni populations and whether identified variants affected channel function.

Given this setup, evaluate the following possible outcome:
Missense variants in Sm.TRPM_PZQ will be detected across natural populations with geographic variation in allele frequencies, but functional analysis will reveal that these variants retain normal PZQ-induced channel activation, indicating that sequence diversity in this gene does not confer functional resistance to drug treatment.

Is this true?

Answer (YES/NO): NO